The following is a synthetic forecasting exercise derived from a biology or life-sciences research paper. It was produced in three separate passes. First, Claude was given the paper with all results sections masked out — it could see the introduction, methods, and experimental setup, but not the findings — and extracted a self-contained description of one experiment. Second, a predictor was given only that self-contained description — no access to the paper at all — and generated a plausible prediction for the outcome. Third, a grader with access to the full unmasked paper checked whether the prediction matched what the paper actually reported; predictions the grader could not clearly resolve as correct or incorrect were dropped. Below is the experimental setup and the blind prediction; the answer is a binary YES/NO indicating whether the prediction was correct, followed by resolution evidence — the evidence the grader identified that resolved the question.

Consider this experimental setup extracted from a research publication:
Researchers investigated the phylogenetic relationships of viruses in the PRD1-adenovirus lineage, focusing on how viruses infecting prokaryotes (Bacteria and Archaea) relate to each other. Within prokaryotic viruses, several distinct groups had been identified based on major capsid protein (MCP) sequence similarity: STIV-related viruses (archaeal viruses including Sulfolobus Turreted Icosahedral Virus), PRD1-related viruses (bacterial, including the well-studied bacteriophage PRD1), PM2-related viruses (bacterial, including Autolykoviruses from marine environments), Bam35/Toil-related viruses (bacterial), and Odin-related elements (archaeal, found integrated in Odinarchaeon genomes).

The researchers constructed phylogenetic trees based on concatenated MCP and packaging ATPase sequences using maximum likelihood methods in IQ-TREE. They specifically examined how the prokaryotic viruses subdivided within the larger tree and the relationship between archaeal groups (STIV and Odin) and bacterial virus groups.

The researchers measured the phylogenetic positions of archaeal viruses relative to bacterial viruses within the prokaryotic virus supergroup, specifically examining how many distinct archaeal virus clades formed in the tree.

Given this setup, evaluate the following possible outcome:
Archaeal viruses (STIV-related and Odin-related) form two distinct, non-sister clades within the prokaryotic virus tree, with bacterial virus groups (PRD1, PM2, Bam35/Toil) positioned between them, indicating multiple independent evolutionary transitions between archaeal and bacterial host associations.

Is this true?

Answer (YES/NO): NO